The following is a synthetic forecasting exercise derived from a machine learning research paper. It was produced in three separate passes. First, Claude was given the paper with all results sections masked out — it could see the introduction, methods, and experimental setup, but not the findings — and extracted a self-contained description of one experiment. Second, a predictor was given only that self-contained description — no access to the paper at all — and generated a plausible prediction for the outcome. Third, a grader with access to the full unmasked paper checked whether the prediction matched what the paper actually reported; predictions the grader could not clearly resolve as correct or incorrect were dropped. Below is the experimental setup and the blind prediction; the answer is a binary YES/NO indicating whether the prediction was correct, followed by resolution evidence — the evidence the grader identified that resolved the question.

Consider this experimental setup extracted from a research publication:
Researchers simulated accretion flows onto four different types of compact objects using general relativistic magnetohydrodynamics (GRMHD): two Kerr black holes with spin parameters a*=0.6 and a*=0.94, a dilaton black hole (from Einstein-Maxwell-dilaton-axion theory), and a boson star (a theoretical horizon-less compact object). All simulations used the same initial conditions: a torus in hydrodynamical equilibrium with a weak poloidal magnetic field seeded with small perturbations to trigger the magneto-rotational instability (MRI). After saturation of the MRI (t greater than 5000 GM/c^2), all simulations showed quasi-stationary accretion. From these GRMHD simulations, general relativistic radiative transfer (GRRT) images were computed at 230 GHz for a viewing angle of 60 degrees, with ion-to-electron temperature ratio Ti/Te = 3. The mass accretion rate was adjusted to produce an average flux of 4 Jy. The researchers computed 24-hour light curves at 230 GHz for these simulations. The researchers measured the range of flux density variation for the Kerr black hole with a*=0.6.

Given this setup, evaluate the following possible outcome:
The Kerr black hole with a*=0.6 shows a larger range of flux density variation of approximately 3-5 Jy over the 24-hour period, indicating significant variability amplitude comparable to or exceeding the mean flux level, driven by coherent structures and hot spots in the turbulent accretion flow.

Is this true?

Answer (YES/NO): NO